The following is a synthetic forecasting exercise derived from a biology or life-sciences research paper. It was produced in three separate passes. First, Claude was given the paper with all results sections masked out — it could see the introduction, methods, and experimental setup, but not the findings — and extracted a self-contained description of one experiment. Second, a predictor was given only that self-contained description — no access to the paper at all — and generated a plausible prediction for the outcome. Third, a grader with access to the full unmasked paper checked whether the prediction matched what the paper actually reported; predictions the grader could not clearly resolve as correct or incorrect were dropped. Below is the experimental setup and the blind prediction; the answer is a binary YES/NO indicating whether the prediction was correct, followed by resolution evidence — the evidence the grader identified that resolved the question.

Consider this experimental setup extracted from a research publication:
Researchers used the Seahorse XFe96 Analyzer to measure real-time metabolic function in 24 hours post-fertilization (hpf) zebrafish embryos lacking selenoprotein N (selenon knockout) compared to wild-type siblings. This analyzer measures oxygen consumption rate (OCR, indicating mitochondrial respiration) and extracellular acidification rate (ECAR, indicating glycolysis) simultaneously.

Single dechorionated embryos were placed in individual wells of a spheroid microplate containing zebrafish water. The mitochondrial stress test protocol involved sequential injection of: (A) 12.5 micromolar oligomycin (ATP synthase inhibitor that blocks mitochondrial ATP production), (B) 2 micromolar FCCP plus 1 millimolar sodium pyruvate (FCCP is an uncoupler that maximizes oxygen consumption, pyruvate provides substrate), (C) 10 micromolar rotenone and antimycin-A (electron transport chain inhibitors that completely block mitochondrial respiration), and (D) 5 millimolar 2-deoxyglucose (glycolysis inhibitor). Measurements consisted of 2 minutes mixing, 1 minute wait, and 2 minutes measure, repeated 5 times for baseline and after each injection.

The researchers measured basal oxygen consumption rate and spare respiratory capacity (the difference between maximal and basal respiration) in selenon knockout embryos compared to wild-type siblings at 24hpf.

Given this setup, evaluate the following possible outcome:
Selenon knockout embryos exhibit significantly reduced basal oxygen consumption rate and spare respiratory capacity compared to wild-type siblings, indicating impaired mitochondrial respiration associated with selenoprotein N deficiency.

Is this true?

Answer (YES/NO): NO